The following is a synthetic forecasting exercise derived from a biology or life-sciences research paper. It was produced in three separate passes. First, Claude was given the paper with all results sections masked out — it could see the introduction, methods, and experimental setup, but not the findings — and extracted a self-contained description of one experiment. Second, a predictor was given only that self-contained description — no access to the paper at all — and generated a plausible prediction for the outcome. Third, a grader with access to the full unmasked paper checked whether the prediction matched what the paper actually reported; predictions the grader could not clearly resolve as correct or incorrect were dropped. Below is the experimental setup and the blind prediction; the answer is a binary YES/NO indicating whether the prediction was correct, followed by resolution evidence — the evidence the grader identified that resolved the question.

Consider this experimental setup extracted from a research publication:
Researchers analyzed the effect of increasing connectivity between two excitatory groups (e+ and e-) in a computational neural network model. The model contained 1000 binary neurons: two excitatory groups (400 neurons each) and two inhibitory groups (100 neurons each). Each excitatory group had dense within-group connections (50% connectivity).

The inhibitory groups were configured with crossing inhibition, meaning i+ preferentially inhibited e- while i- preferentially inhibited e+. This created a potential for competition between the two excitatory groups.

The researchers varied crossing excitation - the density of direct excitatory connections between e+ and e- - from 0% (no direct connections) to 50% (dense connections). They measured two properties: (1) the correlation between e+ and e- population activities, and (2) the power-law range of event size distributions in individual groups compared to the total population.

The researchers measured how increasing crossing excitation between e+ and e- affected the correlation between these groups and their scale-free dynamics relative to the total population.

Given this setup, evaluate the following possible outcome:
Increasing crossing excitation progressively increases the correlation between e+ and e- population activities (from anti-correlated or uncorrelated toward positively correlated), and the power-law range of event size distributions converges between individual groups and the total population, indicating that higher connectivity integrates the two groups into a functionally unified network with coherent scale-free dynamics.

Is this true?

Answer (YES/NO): YES